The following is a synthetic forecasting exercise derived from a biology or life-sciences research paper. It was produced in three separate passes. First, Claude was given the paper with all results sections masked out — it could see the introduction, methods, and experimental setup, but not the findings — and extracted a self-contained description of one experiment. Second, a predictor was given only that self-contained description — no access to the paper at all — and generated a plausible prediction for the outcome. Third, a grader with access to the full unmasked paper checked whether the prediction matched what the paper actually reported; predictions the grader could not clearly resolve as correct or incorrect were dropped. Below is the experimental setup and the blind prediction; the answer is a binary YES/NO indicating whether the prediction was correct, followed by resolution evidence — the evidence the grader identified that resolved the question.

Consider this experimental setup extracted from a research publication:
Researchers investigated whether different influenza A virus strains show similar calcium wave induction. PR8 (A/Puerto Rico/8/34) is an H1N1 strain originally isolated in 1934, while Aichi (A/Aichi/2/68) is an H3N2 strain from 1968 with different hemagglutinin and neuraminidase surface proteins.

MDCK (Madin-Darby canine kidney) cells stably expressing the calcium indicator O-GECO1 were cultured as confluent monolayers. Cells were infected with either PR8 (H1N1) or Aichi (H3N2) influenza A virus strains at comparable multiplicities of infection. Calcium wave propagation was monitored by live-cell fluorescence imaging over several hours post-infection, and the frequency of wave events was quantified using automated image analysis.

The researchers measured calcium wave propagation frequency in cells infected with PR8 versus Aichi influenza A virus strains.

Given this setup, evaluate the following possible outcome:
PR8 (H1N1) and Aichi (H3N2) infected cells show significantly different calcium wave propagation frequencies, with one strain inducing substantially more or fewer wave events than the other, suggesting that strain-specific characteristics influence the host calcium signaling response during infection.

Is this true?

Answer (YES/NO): NO